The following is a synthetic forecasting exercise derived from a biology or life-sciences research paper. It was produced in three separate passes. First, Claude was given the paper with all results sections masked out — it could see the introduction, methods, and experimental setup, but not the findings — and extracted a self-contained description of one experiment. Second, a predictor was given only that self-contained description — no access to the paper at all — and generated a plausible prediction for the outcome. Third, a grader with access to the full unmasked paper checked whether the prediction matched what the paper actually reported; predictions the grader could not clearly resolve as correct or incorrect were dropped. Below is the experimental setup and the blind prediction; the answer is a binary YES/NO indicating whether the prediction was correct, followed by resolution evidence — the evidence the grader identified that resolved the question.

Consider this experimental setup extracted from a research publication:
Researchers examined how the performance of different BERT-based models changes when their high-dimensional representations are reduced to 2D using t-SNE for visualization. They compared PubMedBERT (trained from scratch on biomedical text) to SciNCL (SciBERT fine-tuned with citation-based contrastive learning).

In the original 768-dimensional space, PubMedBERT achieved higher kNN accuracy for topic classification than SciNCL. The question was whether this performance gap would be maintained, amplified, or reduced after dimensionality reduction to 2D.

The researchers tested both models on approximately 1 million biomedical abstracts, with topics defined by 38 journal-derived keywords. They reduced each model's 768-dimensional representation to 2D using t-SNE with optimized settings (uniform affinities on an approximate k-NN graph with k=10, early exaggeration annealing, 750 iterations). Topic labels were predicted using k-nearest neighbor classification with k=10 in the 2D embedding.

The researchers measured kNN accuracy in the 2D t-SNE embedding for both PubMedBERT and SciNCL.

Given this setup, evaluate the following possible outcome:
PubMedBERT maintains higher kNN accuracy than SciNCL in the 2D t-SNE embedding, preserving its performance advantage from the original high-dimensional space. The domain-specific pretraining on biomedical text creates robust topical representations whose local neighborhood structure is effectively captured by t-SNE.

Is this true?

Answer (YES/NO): YES